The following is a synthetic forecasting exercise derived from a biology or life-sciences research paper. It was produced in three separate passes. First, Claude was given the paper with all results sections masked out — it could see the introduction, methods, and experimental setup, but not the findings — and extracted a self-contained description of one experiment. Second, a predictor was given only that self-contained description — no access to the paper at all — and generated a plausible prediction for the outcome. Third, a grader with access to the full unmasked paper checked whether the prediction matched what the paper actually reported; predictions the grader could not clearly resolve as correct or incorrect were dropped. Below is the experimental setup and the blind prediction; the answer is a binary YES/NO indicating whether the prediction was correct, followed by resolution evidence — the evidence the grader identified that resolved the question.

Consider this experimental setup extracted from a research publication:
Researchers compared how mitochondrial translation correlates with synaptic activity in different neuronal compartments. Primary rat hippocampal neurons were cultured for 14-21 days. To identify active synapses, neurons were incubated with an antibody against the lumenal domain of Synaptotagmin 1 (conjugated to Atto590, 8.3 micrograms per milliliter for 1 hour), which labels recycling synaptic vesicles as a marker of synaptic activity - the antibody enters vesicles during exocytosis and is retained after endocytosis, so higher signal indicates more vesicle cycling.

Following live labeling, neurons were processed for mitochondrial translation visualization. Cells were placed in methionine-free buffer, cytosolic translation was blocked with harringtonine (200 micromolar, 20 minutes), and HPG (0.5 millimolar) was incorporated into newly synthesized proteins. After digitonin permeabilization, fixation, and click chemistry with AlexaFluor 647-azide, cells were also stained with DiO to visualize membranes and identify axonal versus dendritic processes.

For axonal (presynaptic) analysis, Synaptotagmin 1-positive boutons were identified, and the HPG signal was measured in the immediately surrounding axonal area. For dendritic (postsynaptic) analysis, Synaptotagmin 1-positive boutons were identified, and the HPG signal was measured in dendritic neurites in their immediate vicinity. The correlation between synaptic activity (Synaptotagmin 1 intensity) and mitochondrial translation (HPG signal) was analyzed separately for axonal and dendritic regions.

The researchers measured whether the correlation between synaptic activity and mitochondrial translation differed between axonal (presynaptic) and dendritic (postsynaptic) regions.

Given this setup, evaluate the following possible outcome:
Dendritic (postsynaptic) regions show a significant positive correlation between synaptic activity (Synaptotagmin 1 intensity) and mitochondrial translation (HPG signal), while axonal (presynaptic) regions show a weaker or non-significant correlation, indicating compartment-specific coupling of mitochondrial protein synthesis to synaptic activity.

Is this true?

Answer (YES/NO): NO